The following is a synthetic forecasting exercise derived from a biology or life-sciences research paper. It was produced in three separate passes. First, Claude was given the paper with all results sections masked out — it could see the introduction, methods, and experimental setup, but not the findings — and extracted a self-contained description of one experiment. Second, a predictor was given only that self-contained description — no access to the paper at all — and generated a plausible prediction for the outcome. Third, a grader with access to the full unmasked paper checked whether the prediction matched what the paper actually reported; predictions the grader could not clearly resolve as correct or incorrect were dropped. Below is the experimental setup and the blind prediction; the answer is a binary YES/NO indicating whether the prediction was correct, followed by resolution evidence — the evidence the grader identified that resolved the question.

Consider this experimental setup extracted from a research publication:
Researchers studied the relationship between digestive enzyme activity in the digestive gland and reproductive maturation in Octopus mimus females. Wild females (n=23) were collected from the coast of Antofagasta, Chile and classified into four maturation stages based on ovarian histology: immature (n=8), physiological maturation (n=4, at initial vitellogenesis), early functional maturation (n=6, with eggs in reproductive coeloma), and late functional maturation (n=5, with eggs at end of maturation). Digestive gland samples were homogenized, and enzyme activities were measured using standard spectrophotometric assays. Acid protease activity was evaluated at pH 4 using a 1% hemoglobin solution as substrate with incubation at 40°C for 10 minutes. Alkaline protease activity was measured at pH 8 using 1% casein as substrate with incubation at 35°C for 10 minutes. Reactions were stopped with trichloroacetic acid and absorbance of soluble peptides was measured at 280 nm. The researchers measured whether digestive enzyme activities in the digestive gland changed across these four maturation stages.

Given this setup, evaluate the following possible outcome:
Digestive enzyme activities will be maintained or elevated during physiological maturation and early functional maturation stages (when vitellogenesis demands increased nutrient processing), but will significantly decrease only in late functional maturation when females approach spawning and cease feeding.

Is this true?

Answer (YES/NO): NO